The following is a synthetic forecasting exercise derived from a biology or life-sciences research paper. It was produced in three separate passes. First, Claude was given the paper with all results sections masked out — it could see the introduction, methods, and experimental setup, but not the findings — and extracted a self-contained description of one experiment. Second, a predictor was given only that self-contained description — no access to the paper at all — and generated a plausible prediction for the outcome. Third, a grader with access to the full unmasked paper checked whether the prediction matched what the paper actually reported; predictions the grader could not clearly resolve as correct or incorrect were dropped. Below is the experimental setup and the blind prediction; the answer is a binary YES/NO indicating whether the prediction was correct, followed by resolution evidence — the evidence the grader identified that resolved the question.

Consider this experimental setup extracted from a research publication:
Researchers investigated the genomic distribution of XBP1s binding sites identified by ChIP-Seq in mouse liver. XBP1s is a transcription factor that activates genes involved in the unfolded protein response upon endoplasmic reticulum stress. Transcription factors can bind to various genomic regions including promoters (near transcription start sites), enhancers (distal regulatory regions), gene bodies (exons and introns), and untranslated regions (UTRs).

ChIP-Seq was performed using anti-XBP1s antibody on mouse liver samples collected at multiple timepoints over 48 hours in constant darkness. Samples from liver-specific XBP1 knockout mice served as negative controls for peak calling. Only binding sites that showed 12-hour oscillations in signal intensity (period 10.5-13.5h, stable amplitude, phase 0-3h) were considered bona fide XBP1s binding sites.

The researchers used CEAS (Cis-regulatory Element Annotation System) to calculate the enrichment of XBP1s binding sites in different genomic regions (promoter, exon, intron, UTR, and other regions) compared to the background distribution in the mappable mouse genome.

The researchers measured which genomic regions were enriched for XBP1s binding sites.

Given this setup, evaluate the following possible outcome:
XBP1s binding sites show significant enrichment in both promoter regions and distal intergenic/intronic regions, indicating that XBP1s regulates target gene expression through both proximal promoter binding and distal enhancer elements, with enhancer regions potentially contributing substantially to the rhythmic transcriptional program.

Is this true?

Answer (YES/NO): NO